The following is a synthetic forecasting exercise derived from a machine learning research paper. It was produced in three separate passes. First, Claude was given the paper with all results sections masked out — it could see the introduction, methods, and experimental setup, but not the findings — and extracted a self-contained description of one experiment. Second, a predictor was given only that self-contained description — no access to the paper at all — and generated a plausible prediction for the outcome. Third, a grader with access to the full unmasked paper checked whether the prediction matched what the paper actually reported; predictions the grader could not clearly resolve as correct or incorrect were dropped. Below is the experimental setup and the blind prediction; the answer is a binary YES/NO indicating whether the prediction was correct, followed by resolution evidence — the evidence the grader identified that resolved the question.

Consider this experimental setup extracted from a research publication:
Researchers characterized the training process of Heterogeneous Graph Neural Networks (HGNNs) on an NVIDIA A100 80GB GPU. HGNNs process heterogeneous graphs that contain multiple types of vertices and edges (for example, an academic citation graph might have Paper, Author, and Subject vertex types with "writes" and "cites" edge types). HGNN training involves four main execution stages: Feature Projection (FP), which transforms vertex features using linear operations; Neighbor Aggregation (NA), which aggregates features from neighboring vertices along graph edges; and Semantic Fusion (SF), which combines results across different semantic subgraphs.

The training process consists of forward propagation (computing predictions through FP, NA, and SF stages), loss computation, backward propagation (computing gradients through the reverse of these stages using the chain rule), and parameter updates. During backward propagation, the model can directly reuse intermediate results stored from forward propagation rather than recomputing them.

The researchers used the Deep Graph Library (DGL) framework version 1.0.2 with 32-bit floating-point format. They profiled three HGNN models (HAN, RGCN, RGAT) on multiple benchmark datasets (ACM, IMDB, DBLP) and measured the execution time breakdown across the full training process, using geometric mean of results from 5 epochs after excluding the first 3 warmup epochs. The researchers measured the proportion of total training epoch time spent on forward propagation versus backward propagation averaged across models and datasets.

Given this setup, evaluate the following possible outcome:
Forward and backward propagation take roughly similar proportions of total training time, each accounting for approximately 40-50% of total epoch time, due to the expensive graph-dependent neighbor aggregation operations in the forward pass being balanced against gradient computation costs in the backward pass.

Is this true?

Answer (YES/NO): YES